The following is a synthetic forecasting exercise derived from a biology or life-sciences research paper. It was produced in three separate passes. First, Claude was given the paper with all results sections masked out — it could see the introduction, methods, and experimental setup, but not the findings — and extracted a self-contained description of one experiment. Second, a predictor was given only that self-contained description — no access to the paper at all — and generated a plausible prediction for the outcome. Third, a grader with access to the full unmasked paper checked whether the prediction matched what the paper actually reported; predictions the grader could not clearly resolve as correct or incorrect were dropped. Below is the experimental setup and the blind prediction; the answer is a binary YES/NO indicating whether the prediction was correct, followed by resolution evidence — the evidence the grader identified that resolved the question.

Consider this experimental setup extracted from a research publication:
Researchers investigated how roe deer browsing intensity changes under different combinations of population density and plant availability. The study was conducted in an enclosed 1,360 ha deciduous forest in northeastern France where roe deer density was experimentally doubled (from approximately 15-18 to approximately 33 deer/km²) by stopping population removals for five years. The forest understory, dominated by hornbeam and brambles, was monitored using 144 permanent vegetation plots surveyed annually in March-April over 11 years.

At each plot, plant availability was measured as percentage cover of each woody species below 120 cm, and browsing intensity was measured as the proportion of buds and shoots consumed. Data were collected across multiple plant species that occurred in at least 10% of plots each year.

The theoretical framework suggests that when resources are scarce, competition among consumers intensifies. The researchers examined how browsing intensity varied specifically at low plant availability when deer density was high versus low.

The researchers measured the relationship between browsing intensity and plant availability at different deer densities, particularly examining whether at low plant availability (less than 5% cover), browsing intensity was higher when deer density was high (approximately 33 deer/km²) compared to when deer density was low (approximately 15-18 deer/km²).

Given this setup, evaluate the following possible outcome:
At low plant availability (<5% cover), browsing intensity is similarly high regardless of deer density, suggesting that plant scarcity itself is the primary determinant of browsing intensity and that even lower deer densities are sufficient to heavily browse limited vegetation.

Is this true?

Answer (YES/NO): NO